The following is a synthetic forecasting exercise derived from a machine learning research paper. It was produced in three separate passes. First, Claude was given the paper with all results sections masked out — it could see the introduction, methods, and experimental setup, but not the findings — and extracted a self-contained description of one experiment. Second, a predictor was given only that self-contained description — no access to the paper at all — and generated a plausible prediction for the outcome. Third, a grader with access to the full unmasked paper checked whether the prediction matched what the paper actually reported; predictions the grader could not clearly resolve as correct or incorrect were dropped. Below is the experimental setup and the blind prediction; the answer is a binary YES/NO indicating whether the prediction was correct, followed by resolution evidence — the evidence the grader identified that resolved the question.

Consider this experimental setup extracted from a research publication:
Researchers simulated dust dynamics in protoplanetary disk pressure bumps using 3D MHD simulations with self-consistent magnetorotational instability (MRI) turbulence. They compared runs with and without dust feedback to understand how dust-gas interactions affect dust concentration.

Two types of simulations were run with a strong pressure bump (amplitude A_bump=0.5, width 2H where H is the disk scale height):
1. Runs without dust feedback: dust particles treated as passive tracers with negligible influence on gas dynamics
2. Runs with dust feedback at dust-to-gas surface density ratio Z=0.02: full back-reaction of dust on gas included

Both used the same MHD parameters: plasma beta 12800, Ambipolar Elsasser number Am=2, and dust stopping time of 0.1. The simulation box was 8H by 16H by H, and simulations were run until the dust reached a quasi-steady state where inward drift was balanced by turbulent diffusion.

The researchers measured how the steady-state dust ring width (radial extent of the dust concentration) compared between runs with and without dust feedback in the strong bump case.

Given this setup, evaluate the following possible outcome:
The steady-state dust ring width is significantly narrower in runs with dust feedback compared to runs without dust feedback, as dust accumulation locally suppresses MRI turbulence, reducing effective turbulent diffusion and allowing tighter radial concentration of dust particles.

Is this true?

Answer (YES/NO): YES